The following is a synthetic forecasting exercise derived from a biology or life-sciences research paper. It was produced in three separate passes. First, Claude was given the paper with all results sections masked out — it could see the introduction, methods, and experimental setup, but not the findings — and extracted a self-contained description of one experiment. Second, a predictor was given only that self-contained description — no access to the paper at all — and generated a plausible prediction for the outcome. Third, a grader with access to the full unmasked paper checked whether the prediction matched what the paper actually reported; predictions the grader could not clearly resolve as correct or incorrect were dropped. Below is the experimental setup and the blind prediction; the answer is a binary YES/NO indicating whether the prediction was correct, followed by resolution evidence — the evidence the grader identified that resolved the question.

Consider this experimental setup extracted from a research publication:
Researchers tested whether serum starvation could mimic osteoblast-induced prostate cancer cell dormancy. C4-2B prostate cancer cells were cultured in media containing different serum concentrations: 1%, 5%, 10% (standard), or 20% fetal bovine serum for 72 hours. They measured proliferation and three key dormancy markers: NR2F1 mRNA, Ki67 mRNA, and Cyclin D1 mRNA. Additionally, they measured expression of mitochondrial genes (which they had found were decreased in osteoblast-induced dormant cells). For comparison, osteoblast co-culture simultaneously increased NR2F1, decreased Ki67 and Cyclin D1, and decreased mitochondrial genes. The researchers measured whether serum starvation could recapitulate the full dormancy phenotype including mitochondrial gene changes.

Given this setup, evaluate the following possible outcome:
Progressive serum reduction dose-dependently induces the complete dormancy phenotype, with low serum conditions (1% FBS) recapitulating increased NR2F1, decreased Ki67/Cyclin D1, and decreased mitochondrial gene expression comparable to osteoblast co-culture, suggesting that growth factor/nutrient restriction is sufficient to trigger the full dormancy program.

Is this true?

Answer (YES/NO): NO